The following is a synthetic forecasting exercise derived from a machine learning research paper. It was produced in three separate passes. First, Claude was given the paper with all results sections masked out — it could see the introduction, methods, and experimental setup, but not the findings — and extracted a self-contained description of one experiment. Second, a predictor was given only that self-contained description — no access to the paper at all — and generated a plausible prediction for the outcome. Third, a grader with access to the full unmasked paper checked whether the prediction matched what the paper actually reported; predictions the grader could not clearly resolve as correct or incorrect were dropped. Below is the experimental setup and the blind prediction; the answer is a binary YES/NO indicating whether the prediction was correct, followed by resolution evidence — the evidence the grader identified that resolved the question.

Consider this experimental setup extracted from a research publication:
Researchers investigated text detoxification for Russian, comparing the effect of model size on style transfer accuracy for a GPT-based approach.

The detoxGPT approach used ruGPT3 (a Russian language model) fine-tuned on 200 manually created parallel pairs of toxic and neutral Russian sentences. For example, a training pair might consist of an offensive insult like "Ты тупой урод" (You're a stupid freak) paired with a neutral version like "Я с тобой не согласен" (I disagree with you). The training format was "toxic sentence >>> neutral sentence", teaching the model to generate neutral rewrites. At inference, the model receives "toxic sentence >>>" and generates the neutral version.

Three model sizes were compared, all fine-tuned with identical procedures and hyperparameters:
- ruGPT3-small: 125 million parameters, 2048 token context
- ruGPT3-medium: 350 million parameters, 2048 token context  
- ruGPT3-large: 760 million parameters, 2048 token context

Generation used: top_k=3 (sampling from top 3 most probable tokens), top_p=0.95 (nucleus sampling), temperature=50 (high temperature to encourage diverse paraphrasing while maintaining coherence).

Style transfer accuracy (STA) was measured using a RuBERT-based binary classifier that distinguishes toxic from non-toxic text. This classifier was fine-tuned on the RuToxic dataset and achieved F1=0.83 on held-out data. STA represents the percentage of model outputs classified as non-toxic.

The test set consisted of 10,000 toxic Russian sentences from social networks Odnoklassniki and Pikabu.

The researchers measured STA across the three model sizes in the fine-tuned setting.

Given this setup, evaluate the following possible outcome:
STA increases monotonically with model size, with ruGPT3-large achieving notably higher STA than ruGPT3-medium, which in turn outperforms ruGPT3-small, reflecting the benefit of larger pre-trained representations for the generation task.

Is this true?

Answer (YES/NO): NO